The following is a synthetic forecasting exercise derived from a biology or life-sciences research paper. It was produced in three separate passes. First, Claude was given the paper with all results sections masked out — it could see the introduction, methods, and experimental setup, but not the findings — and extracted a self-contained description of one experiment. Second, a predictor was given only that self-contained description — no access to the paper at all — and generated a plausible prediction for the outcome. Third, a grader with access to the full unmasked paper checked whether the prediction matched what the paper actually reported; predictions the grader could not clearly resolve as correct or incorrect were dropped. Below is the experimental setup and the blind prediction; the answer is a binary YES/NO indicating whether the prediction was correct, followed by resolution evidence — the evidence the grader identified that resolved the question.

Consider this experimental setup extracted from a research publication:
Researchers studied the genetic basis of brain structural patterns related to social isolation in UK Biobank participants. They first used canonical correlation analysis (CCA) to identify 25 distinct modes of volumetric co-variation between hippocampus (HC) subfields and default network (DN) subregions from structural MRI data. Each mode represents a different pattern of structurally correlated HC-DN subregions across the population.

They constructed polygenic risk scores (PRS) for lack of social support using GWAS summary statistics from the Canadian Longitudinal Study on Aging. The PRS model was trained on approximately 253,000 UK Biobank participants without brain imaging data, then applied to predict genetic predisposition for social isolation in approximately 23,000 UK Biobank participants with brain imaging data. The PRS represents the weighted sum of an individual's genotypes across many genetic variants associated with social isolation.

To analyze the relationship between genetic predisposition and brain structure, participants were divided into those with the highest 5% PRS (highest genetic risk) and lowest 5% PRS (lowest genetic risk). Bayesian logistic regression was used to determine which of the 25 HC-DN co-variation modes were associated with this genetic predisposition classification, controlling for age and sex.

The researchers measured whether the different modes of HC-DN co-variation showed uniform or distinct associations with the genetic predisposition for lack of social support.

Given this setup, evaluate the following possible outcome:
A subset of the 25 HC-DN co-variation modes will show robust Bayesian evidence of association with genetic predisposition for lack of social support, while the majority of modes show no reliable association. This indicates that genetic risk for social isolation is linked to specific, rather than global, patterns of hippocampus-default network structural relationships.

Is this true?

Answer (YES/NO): YES